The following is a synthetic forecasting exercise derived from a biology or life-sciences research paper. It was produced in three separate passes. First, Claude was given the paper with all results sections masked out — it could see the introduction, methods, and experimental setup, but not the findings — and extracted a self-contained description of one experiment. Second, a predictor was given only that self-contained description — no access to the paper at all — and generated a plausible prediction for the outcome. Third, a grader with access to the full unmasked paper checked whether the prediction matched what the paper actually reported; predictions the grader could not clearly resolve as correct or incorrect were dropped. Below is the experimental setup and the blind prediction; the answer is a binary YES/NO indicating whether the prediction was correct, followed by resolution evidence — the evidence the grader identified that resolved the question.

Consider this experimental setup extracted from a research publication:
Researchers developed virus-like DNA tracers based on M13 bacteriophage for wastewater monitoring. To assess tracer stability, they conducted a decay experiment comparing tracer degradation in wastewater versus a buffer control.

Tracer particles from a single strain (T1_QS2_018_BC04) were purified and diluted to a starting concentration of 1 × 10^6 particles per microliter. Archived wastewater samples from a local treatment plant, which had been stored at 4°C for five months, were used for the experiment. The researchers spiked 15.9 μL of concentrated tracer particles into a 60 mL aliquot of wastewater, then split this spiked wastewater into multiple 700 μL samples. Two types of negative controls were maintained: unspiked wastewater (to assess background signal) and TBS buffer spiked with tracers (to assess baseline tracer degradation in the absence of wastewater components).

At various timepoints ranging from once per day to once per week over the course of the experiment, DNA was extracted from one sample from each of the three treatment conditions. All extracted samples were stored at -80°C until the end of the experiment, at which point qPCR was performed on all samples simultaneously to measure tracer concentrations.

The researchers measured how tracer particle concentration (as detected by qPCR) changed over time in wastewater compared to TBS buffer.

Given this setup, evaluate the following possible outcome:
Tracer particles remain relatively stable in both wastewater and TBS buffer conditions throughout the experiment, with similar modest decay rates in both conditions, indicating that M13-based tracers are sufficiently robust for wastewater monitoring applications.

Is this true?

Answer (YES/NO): NO